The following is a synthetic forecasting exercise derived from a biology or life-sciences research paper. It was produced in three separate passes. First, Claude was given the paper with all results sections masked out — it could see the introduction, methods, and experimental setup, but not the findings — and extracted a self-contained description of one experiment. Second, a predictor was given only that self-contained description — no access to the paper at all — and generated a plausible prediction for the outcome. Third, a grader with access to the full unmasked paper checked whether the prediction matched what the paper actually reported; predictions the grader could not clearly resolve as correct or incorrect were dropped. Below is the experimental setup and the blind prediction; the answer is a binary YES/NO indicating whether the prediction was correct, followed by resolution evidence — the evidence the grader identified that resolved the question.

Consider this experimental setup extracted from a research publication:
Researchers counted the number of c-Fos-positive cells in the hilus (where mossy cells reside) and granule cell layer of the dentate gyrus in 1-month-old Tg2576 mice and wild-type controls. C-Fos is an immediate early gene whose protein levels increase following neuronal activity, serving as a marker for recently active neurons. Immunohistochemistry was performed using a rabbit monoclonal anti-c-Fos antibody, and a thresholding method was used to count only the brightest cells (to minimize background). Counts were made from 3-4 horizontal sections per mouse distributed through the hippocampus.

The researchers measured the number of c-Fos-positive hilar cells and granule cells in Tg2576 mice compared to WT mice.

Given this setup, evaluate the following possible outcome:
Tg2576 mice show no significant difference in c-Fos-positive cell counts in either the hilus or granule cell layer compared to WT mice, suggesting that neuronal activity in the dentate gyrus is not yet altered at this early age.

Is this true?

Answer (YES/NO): NO